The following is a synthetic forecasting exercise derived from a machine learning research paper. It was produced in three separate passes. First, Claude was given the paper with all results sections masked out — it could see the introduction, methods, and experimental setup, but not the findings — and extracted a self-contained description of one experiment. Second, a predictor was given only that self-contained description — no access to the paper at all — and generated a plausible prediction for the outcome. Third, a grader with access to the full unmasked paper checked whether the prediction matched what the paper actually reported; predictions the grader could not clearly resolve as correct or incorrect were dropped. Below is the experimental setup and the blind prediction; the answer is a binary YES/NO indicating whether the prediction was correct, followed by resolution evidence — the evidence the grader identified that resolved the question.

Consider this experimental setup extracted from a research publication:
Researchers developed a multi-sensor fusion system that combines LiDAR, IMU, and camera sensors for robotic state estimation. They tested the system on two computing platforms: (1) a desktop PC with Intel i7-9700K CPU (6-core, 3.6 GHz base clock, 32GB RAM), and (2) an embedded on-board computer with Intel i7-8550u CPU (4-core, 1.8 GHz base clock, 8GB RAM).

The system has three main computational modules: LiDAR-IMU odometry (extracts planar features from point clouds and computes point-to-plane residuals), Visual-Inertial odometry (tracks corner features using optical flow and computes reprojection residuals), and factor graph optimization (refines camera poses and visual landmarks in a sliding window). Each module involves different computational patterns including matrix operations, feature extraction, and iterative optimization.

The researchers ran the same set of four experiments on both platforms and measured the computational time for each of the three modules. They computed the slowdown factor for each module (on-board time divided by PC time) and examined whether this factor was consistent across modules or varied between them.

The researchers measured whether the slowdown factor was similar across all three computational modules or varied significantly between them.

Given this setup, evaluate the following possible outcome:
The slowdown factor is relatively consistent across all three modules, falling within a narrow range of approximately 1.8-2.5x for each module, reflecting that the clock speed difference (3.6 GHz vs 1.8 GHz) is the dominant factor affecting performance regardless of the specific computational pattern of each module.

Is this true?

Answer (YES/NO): NO